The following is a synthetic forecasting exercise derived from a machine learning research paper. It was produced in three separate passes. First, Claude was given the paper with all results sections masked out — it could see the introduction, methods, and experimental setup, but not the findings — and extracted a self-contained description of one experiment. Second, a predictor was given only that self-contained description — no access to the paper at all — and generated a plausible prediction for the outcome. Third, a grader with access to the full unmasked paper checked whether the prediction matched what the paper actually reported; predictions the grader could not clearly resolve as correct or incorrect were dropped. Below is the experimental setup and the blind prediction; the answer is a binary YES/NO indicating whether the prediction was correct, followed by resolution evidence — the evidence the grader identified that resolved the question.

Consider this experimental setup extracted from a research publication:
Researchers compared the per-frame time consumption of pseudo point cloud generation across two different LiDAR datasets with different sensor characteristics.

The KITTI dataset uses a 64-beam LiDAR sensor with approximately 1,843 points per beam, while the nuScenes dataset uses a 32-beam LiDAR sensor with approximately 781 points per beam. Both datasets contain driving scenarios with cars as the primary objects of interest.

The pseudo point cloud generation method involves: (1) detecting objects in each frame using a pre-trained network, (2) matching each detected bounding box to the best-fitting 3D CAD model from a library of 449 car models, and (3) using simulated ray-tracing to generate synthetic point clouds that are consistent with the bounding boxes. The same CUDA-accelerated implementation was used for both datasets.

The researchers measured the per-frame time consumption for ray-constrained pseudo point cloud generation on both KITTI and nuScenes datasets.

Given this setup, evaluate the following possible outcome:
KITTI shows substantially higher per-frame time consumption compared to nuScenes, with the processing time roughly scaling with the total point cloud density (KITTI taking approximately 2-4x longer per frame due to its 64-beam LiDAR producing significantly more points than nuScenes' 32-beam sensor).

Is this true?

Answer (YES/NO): NO